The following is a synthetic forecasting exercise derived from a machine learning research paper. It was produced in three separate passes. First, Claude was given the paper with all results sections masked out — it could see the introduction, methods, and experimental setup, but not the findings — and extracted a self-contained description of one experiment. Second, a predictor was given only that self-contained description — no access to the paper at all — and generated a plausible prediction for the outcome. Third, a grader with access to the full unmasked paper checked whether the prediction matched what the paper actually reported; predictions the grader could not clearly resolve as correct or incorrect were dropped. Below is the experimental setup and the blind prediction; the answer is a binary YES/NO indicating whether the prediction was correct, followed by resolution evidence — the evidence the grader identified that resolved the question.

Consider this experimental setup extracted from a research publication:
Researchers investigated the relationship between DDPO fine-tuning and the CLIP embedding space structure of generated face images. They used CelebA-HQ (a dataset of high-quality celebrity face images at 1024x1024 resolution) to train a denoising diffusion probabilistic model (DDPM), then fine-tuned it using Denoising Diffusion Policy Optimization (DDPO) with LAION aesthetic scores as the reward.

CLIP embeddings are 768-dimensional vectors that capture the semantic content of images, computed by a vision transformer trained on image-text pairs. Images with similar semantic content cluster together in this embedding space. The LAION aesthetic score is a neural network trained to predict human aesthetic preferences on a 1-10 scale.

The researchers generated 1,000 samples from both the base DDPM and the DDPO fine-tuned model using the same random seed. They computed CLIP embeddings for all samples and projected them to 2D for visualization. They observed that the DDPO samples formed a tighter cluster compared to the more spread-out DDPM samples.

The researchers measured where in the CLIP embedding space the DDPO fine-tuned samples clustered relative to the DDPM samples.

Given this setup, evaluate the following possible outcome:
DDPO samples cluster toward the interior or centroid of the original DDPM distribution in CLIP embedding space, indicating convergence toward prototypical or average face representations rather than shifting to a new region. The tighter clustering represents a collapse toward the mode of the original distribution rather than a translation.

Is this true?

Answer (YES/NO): NO